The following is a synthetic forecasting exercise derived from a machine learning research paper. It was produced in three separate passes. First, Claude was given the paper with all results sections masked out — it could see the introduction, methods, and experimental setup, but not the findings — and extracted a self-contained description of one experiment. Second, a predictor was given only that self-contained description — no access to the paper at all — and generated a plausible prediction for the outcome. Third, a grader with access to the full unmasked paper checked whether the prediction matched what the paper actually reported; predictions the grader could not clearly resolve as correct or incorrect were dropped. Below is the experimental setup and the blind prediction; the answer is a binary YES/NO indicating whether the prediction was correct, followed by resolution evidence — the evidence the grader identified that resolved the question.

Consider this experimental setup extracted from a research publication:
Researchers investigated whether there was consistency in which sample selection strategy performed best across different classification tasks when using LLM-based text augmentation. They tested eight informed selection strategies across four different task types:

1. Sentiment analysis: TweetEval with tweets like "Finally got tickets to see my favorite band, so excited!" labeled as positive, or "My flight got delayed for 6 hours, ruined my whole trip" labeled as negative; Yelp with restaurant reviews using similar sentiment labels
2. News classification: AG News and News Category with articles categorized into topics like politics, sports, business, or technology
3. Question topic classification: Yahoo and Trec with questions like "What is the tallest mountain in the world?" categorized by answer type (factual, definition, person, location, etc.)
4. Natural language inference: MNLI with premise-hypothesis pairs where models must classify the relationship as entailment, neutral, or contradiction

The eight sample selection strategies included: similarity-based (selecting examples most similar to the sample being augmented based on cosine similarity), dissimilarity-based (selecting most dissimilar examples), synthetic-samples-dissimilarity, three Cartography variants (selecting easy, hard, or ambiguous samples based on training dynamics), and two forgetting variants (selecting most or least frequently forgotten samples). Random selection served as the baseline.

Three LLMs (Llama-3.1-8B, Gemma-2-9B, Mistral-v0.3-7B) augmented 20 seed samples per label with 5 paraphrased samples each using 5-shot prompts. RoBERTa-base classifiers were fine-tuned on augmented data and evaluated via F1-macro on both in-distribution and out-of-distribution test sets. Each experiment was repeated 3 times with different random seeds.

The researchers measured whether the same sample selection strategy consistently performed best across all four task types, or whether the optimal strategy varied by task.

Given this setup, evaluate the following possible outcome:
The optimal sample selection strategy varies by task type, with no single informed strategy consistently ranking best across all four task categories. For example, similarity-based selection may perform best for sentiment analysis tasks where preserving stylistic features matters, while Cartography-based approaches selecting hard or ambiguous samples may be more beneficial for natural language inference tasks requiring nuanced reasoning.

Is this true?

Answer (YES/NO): NO